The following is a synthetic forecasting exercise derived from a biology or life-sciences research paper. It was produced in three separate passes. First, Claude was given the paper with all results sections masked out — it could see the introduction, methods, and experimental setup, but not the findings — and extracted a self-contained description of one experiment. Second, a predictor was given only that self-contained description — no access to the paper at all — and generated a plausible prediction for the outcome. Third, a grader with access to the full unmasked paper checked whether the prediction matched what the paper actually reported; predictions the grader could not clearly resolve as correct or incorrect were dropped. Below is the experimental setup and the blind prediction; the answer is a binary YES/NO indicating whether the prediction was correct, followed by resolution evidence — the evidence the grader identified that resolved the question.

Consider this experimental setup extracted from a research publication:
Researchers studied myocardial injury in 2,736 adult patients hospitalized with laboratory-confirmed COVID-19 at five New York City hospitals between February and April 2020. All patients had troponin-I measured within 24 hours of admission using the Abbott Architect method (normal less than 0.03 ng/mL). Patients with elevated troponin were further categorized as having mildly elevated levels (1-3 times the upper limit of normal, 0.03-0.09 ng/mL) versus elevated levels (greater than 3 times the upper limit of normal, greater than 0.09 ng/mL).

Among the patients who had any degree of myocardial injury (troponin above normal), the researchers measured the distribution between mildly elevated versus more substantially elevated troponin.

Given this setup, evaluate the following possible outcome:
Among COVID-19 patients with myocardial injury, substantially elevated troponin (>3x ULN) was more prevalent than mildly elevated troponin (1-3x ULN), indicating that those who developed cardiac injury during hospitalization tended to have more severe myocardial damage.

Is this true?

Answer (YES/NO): YES